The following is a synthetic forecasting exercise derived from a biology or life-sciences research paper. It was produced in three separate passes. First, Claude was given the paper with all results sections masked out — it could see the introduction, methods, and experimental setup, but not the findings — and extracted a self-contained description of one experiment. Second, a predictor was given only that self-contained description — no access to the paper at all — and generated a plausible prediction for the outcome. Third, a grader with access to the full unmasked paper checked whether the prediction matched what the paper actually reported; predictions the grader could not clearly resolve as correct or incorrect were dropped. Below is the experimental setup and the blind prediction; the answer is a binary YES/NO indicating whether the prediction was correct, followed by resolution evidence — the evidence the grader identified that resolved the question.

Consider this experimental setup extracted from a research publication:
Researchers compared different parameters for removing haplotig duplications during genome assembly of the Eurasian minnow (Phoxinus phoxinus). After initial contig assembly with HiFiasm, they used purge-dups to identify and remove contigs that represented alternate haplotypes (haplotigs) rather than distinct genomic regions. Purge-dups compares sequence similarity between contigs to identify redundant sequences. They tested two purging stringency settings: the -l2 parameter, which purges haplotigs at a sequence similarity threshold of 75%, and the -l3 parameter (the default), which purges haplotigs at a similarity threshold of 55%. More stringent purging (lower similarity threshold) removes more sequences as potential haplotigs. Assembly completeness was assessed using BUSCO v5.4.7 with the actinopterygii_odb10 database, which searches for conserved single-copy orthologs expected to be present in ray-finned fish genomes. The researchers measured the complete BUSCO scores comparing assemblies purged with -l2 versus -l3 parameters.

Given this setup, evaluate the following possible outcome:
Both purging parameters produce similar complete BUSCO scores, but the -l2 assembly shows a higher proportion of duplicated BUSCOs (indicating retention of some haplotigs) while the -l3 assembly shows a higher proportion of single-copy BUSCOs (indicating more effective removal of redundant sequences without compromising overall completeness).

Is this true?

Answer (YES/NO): NO